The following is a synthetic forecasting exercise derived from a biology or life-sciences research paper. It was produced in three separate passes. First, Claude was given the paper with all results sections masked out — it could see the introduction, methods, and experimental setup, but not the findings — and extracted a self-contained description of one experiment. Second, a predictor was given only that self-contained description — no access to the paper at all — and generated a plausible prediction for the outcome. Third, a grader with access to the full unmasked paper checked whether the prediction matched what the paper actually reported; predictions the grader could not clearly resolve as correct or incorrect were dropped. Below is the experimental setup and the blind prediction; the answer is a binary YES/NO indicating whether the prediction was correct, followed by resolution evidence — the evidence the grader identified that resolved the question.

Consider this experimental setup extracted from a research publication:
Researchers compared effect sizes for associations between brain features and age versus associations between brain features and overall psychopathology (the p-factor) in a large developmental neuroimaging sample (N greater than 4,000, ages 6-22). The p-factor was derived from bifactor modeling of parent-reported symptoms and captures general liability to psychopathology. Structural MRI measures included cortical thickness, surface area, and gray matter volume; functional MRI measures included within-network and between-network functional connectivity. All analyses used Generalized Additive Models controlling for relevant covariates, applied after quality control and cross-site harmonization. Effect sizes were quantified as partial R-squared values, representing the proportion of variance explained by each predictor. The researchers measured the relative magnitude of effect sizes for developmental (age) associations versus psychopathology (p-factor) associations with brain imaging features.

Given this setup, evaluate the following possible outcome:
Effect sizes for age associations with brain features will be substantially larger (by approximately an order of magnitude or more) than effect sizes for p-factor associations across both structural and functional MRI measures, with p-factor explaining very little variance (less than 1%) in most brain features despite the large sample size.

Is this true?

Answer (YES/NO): YES